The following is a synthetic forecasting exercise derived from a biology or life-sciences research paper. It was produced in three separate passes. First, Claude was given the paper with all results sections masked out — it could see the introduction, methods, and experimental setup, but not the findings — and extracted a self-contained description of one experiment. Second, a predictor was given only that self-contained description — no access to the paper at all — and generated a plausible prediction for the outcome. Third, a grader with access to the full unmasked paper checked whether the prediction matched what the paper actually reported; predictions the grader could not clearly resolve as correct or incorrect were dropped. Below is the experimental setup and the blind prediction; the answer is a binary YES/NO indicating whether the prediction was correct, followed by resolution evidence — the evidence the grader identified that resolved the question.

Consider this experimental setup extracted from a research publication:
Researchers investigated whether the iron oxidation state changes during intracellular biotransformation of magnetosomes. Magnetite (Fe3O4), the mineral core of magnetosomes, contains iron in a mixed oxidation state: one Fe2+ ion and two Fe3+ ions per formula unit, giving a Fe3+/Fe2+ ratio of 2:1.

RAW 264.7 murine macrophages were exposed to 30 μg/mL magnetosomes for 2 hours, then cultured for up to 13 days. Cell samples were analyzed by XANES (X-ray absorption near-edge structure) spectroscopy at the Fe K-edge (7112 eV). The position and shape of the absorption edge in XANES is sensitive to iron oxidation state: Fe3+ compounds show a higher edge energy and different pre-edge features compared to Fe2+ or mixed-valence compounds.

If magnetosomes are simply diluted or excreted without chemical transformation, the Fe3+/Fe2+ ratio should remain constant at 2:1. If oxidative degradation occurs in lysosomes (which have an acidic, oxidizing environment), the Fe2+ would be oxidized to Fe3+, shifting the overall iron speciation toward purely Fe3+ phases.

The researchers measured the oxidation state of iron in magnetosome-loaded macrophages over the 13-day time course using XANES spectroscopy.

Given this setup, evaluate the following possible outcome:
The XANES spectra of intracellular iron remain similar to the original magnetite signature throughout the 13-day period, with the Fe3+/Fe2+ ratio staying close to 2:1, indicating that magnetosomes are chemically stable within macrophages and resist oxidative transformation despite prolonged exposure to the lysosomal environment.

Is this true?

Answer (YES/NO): NO